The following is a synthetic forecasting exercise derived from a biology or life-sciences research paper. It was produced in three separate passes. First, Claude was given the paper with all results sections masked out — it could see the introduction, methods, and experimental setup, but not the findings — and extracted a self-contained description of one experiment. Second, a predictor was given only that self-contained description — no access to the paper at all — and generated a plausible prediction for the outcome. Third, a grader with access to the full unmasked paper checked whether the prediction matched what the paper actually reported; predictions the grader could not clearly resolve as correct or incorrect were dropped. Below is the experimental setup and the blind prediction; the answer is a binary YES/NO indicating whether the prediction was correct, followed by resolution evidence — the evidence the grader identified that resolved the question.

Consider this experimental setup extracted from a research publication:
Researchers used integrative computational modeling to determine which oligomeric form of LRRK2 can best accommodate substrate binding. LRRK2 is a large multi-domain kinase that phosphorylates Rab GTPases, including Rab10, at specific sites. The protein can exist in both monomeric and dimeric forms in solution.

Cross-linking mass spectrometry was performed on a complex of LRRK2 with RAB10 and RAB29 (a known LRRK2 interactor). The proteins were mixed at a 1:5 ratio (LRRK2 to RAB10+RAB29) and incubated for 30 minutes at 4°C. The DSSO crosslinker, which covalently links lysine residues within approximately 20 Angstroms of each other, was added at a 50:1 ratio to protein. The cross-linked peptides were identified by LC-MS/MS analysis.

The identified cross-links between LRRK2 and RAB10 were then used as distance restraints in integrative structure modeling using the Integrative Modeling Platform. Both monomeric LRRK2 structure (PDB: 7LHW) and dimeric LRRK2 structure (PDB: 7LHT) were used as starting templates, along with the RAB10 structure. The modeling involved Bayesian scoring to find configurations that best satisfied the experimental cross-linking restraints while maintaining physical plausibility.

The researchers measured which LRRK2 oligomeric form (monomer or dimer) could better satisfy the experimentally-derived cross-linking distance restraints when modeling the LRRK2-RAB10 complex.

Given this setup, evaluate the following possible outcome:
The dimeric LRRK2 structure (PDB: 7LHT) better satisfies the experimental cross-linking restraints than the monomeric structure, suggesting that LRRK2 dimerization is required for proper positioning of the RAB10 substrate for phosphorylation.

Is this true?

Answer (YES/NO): NO